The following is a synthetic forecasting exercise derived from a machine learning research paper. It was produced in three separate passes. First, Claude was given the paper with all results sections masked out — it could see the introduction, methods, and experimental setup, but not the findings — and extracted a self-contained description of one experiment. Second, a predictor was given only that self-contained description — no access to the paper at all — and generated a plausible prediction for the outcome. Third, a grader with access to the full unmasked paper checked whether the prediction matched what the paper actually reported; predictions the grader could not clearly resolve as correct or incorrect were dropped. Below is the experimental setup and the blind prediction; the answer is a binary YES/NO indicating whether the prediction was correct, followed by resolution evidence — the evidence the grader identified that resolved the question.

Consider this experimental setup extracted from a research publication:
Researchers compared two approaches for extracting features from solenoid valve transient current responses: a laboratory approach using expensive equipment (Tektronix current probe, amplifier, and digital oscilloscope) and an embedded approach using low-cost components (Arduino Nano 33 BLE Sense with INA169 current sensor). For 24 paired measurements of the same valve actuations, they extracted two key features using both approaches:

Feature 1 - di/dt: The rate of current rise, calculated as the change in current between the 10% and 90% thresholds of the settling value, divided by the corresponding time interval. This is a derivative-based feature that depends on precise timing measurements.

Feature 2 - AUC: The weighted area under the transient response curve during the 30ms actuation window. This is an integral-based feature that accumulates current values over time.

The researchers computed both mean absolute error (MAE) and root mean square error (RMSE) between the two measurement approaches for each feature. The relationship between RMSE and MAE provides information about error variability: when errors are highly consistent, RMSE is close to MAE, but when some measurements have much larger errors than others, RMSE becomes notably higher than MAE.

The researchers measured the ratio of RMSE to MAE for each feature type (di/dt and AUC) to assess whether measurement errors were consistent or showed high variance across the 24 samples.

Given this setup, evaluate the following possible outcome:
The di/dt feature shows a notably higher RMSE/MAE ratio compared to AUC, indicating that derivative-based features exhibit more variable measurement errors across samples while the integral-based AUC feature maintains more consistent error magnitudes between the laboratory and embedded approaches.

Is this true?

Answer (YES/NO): NO